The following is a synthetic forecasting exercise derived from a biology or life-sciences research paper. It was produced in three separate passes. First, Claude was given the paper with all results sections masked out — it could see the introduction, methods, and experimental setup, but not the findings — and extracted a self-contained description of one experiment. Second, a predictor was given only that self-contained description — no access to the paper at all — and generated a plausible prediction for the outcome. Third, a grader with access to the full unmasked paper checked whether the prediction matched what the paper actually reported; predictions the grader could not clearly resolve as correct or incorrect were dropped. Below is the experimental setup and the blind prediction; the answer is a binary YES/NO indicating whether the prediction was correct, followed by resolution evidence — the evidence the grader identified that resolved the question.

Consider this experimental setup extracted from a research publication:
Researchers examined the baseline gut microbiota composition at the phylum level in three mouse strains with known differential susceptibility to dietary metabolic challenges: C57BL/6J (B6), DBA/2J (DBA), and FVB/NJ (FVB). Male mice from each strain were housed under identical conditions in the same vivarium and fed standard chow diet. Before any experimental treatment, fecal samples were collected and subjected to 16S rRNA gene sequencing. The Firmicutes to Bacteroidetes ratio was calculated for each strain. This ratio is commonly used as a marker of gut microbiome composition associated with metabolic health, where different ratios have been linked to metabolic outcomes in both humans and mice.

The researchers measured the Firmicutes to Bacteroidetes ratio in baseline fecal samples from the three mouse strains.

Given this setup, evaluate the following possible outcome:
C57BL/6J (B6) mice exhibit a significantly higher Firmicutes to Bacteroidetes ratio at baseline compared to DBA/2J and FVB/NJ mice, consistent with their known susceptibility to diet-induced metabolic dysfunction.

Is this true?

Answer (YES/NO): NO